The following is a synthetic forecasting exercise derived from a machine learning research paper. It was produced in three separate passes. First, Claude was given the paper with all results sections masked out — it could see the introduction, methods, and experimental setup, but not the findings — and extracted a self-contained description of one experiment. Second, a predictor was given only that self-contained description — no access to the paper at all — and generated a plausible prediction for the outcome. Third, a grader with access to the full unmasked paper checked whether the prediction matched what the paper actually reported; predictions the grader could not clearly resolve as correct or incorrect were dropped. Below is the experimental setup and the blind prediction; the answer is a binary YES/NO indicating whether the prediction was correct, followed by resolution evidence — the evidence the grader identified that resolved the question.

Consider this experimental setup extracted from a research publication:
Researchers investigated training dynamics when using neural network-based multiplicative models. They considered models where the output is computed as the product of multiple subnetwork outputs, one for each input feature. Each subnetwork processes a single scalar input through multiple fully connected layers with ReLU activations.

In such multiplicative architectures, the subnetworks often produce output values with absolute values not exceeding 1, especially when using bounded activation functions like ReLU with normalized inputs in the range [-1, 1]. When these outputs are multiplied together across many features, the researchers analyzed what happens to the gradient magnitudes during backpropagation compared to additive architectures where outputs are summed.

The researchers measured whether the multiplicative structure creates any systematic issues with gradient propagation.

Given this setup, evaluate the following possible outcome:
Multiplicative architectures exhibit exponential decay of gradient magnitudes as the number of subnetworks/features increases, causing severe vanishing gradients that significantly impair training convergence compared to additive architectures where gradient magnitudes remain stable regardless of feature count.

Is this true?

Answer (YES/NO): YES